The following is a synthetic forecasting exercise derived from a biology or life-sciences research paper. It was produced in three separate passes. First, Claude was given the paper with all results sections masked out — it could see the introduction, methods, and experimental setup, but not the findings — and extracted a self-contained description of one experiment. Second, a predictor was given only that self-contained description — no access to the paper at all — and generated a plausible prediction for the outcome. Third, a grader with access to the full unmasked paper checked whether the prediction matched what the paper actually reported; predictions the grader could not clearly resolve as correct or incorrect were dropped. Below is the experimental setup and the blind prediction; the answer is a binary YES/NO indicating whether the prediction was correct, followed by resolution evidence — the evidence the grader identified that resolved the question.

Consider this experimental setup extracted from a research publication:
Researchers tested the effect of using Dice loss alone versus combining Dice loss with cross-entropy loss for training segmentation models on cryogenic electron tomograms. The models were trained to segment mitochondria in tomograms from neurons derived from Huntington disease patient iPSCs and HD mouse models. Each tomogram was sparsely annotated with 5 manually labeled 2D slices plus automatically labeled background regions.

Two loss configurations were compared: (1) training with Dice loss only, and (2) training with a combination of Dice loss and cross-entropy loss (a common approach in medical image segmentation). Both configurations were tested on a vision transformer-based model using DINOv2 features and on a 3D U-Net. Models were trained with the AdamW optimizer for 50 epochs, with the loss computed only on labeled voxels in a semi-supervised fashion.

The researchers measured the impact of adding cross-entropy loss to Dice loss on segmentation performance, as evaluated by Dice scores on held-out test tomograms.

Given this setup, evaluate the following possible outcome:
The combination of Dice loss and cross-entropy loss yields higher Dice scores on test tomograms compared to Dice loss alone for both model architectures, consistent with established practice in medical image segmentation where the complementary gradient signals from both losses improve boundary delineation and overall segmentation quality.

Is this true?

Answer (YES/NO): NO